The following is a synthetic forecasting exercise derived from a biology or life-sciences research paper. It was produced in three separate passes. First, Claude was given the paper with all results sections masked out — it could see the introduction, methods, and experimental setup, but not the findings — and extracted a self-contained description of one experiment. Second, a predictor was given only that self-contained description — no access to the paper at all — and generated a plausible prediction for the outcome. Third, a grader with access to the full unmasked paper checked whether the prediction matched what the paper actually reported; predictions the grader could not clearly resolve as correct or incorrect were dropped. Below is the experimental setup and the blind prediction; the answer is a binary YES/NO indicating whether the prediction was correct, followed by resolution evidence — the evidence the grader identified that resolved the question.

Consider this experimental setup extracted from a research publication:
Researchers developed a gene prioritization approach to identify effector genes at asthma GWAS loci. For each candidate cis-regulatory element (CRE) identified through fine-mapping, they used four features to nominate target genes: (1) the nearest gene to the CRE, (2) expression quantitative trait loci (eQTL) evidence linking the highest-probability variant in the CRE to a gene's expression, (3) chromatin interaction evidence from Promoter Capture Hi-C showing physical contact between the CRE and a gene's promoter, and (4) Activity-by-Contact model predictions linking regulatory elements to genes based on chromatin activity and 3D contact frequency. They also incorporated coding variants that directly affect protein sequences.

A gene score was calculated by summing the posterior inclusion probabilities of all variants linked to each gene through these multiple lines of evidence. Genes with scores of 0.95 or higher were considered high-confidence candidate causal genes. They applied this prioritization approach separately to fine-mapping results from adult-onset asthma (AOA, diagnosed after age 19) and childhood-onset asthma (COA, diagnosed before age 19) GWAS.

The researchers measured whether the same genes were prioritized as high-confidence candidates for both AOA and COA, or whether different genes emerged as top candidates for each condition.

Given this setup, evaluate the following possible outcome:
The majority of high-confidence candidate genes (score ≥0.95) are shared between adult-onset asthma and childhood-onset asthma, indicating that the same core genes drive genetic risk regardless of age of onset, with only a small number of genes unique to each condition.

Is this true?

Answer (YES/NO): NO